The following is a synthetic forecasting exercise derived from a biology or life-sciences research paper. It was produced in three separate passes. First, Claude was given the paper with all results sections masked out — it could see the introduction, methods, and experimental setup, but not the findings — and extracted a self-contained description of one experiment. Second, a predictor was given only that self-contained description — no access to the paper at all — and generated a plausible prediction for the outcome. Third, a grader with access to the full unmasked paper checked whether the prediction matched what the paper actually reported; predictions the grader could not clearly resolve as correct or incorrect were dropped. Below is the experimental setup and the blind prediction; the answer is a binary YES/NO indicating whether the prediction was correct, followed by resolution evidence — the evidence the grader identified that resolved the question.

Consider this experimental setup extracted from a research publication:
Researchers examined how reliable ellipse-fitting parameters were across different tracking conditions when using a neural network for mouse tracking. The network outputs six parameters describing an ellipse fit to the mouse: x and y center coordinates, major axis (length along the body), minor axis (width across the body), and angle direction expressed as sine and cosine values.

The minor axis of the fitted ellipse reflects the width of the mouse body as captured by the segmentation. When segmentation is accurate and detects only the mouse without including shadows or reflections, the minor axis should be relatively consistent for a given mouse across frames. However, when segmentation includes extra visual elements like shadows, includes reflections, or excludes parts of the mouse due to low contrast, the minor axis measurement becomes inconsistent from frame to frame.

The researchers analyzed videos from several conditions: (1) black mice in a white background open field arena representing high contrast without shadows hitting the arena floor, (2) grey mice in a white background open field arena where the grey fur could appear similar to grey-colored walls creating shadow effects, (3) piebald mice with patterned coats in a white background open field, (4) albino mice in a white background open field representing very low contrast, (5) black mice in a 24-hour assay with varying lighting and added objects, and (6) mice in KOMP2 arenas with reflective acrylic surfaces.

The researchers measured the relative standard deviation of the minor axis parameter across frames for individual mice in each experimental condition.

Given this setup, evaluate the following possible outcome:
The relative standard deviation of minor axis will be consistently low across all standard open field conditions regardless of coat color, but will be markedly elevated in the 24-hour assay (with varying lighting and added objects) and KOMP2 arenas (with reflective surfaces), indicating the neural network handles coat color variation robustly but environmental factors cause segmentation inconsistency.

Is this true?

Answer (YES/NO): NO